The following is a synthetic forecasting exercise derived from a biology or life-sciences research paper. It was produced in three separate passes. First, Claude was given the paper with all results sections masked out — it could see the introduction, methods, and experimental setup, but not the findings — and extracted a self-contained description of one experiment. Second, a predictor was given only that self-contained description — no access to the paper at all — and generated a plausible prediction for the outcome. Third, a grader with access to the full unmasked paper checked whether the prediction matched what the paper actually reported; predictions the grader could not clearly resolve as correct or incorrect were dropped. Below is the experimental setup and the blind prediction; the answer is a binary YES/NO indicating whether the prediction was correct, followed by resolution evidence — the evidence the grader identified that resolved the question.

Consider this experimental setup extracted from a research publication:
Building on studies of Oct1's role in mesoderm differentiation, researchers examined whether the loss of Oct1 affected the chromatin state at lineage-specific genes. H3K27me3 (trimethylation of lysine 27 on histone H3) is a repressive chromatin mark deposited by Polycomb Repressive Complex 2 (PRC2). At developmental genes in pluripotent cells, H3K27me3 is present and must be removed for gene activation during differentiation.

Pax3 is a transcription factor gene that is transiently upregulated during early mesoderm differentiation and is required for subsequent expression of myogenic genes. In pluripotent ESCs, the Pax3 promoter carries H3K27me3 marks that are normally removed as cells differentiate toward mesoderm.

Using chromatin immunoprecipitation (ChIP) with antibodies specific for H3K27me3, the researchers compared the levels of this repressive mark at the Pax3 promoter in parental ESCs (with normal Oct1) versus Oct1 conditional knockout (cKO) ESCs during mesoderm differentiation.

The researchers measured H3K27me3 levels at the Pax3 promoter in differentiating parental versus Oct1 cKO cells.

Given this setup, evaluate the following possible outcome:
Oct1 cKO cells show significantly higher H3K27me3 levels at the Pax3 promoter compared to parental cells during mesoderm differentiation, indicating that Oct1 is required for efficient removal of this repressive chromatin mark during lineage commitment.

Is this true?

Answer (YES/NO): YES